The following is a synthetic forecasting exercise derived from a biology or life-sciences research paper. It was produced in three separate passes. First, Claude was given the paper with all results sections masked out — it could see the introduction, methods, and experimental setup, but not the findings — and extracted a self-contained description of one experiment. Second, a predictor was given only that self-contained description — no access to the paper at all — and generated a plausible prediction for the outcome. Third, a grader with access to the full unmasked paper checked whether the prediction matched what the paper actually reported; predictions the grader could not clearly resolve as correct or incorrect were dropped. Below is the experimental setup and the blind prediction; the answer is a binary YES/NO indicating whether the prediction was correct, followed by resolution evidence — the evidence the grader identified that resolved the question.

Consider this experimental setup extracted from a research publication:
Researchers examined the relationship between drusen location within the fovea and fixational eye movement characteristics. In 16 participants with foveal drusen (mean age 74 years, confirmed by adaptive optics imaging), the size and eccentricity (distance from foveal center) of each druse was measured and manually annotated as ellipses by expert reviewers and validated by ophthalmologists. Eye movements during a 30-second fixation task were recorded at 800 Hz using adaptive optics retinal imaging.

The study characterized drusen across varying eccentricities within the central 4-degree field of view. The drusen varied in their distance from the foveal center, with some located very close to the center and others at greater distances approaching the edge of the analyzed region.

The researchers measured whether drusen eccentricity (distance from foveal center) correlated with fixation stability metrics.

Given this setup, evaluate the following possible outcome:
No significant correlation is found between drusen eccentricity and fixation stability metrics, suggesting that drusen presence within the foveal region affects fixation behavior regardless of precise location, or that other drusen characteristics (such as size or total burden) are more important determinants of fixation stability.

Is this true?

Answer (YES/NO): NO